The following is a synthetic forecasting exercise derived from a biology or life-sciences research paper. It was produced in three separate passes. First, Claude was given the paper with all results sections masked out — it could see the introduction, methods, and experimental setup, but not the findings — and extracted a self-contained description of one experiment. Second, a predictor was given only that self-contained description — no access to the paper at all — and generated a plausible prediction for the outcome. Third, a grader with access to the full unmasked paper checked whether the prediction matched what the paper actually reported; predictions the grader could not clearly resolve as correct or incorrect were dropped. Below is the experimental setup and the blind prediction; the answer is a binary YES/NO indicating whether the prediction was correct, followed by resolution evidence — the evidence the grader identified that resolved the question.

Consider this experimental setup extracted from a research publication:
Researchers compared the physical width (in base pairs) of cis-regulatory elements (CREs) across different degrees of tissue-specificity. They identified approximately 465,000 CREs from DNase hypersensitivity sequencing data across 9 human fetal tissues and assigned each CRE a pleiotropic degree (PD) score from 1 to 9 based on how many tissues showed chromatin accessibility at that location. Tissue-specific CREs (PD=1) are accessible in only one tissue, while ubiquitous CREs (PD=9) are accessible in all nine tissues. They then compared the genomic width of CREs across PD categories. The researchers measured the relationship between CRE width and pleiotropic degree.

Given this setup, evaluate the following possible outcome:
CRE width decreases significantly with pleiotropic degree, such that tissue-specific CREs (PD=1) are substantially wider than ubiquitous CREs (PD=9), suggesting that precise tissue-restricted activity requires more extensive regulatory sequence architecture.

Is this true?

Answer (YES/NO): NO